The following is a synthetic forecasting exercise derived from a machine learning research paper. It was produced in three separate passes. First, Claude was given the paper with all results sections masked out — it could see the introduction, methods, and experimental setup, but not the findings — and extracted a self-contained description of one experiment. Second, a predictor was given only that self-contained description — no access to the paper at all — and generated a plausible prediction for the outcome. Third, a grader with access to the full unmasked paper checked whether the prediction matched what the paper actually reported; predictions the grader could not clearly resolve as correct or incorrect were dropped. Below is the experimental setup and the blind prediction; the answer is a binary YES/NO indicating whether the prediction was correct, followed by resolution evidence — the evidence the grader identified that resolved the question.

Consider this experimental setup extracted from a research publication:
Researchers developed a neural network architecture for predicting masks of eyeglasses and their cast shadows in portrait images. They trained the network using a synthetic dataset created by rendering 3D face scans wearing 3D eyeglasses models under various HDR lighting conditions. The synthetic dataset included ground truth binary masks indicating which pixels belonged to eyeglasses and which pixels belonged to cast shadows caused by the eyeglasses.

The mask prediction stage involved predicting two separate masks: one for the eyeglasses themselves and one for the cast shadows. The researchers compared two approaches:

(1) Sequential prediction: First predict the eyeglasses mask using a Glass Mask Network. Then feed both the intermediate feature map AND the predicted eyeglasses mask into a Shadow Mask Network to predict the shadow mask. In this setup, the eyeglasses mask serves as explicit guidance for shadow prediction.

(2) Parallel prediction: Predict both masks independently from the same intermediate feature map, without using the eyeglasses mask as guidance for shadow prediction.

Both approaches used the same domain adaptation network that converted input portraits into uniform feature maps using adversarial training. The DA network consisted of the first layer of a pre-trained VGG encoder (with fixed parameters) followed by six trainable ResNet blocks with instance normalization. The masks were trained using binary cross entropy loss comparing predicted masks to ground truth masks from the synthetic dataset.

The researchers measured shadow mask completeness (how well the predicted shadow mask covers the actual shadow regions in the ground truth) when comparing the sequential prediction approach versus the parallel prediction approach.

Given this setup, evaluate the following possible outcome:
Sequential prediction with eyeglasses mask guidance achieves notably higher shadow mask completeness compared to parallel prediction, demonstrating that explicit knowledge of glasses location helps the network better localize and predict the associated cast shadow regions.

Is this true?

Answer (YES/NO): YES